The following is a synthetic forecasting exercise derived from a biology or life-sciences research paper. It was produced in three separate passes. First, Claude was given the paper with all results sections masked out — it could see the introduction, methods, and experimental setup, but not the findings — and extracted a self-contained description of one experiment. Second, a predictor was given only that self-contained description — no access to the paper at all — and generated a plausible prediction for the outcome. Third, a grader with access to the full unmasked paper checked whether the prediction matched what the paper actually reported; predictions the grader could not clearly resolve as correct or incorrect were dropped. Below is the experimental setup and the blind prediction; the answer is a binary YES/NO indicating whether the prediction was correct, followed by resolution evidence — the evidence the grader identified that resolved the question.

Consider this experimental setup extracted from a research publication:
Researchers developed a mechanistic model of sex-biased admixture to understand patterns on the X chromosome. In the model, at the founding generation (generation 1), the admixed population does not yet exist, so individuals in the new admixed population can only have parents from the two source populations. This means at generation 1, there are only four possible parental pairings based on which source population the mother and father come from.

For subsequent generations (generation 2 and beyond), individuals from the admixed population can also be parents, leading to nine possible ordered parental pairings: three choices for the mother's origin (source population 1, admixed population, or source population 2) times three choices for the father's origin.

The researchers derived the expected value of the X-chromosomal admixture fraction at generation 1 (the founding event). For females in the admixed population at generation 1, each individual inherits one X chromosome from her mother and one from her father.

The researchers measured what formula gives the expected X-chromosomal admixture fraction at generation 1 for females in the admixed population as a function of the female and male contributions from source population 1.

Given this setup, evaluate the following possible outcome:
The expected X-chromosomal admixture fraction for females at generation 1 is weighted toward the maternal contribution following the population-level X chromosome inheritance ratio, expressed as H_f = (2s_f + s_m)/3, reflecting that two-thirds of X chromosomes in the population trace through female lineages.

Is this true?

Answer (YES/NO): NO